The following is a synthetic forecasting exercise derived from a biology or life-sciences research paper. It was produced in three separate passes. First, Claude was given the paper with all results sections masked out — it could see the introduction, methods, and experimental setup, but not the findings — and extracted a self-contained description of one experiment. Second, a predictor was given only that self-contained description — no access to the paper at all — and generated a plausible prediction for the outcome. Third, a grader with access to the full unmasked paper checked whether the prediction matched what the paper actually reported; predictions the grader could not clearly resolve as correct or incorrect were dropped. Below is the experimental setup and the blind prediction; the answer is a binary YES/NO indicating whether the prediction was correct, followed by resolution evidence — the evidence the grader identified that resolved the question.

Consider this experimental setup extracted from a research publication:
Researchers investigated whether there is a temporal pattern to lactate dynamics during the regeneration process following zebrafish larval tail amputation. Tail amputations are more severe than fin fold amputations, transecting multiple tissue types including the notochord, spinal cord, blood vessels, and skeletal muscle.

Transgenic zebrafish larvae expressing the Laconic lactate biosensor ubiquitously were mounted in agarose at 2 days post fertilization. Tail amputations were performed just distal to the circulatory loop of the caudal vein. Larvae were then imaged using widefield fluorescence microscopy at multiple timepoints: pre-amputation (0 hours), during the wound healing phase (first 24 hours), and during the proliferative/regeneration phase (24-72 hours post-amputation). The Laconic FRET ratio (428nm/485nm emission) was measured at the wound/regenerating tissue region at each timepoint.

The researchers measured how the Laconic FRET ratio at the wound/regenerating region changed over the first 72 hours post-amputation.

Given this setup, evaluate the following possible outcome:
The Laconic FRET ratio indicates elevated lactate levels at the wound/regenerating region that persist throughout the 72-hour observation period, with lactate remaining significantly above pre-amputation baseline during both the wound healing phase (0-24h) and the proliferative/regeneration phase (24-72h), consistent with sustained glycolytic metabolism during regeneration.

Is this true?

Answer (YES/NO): NO